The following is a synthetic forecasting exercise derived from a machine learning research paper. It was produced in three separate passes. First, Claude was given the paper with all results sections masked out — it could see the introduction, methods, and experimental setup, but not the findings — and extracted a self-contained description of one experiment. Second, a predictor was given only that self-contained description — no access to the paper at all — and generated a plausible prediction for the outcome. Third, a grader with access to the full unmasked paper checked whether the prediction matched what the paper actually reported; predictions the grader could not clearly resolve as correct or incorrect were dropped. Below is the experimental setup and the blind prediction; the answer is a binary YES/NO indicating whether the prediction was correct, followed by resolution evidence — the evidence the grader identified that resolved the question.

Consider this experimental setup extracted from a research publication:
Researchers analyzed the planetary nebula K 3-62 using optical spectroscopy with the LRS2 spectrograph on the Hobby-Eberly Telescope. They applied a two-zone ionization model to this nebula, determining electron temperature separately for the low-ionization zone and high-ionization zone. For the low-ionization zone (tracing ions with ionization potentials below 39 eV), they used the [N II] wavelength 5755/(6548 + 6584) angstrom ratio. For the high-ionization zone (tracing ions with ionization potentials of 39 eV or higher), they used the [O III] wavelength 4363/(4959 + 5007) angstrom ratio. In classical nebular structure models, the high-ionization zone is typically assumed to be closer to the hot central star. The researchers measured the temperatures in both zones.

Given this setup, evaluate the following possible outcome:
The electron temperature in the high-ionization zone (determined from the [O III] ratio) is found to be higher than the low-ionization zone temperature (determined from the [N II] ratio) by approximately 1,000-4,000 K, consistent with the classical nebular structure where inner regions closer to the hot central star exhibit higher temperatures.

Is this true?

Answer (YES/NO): NO